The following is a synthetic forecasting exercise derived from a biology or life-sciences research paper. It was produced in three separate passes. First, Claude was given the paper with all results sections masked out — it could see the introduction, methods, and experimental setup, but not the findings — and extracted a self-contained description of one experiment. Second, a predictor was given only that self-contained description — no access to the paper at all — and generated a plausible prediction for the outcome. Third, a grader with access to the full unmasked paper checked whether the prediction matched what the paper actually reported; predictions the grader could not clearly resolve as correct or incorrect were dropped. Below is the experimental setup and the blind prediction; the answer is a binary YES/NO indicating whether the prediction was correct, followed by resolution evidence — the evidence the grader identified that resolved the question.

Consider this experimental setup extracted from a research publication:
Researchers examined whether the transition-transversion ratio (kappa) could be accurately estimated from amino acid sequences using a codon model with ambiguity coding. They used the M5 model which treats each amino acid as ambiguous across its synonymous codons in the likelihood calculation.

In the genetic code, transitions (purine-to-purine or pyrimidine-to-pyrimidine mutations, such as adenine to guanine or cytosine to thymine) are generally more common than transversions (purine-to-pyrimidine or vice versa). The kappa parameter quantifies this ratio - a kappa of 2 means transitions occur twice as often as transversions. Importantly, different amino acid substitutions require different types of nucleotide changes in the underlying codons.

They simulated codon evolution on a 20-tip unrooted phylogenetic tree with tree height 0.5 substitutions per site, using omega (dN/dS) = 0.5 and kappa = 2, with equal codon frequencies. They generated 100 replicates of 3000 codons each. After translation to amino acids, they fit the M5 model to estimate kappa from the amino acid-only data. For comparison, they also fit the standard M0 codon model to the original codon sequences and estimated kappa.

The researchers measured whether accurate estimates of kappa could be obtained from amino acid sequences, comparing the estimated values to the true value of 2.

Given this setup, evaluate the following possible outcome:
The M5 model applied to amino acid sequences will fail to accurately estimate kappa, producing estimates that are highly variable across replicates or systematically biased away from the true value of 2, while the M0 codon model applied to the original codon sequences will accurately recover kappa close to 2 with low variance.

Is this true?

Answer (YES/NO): NO